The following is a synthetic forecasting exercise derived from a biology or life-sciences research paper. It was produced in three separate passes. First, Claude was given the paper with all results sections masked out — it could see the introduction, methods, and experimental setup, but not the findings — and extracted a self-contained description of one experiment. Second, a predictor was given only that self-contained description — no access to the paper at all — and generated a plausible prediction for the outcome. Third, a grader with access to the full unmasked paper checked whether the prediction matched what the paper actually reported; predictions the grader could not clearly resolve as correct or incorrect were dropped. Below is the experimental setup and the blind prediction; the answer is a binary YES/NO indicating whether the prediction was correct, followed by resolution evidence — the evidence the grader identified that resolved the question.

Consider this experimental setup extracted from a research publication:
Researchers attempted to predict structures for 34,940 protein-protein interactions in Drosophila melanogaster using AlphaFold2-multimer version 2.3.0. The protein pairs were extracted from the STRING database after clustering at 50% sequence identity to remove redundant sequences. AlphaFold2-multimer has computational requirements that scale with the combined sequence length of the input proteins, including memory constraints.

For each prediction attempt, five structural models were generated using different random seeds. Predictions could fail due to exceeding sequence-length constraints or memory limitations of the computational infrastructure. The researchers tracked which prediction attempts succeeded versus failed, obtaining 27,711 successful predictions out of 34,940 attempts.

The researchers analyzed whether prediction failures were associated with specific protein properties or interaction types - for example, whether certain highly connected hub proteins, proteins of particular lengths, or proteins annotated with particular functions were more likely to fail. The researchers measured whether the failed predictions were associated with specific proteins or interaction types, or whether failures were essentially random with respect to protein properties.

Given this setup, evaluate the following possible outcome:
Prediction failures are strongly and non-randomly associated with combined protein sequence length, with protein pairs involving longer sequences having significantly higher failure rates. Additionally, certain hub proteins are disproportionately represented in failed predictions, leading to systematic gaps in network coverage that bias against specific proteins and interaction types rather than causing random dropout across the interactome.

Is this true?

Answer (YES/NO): NO